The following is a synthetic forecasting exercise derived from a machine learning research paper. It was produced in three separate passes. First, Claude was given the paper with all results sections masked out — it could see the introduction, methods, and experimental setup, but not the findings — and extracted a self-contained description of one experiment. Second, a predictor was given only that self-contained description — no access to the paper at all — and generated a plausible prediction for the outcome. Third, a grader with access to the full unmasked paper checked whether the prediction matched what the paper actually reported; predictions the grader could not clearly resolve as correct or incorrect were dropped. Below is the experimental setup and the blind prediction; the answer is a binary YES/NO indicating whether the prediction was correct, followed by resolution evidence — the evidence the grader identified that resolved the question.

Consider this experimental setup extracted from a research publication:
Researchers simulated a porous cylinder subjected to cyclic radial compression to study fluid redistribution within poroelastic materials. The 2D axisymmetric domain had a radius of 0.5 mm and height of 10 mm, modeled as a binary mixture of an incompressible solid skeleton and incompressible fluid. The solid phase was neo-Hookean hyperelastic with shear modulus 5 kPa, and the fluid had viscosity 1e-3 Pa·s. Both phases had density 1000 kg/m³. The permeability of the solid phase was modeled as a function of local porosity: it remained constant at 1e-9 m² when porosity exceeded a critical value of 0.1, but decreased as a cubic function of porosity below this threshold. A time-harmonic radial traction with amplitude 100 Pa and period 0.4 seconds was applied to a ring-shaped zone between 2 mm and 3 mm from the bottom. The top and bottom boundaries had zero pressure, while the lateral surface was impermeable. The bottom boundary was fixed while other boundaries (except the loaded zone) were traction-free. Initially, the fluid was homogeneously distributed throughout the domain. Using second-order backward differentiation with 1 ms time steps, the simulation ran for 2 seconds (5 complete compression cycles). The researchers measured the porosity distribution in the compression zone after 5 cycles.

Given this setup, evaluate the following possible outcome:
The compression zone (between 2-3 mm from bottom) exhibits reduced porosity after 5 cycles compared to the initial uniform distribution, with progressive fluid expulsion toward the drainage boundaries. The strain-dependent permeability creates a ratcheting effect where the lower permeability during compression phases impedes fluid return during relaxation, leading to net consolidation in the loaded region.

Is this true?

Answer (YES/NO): YES